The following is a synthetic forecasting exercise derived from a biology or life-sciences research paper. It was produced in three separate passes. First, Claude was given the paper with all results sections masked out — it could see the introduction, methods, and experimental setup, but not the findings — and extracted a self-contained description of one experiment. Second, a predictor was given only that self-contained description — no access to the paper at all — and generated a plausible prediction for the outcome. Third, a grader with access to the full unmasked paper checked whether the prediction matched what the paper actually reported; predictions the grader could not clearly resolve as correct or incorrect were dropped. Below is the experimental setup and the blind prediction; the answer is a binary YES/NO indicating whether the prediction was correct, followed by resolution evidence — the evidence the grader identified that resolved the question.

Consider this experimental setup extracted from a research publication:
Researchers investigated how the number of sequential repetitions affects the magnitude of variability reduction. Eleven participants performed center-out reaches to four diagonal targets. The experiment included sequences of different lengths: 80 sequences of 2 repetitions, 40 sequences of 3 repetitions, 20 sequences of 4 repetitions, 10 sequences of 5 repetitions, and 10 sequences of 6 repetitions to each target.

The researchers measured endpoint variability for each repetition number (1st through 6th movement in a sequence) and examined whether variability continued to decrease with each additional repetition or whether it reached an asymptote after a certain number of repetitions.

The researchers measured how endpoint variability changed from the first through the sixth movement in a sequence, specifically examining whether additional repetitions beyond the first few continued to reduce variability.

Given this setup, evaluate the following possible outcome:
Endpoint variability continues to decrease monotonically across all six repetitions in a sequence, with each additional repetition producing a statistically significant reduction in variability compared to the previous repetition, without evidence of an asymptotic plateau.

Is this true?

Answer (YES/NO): NO